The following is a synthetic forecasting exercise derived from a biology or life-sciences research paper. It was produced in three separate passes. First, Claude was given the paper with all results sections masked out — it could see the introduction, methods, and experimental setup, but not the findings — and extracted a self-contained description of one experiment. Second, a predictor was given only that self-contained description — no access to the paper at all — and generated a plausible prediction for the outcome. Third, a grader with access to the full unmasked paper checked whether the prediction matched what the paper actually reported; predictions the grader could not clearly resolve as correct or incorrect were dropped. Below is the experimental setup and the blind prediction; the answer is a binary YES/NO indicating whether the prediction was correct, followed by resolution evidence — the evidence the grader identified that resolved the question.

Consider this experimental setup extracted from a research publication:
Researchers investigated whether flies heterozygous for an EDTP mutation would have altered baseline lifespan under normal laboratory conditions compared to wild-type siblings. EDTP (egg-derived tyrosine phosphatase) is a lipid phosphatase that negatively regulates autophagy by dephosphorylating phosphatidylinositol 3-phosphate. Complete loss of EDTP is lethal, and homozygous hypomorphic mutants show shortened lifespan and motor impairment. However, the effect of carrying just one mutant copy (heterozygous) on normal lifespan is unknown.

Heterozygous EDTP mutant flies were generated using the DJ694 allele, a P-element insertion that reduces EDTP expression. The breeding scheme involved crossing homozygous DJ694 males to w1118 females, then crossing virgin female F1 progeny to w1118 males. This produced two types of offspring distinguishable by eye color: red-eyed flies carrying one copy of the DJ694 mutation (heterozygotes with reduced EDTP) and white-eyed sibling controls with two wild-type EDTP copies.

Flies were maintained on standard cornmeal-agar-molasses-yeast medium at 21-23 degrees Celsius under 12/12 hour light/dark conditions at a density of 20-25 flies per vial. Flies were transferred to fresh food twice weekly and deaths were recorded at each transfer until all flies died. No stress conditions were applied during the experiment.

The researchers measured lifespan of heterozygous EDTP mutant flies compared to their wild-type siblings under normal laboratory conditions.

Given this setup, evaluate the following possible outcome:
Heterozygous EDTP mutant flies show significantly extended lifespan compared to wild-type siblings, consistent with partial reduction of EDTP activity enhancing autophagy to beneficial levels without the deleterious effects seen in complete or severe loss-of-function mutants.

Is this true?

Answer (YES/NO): NO